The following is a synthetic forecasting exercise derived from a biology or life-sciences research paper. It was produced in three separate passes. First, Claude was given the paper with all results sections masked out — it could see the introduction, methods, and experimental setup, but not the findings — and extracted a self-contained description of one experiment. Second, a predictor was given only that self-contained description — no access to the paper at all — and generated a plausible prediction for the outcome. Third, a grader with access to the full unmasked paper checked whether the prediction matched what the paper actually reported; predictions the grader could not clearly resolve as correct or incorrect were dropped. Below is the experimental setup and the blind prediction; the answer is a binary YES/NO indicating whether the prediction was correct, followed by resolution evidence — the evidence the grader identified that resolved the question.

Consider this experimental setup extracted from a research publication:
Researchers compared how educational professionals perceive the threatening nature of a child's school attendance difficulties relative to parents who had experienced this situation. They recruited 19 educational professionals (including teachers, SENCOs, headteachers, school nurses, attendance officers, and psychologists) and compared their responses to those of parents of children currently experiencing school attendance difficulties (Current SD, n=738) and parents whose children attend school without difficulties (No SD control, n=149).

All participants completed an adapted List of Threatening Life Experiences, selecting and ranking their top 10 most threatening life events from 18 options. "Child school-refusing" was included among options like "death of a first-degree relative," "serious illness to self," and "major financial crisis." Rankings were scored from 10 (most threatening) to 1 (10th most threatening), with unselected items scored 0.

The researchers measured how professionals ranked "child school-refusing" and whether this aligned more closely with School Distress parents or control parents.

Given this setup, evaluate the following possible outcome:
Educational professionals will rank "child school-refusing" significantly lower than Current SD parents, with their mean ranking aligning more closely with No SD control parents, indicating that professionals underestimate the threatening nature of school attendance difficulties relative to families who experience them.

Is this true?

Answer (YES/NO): NO